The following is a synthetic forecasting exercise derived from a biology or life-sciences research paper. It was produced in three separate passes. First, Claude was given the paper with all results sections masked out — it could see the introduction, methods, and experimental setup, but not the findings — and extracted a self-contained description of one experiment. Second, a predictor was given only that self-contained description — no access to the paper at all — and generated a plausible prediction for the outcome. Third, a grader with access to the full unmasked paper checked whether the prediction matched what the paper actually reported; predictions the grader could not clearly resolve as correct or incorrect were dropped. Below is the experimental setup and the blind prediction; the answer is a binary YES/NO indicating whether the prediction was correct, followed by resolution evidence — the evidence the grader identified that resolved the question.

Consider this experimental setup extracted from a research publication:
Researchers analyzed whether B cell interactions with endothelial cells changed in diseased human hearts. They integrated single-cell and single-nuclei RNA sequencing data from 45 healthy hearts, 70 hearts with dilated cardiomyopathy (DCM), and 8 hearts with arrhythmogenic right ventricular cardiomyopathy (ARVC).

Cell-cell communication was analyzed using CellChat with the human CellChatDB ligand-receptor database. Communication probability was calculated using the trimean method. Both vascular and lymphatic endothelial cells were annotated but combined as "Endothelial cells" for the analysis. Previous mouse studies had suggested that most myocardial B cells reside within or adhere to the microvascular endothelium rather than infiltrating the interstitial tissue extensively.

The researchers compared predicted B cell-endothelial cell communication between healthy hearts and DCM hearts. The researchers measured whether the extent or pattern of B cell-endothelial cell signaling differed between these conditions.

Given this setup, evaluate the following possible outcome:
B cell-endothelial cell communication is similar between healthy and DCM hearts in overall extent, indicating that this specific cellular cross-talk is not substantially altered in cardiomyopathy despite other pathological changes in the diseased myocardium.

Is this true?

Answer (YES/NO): NO